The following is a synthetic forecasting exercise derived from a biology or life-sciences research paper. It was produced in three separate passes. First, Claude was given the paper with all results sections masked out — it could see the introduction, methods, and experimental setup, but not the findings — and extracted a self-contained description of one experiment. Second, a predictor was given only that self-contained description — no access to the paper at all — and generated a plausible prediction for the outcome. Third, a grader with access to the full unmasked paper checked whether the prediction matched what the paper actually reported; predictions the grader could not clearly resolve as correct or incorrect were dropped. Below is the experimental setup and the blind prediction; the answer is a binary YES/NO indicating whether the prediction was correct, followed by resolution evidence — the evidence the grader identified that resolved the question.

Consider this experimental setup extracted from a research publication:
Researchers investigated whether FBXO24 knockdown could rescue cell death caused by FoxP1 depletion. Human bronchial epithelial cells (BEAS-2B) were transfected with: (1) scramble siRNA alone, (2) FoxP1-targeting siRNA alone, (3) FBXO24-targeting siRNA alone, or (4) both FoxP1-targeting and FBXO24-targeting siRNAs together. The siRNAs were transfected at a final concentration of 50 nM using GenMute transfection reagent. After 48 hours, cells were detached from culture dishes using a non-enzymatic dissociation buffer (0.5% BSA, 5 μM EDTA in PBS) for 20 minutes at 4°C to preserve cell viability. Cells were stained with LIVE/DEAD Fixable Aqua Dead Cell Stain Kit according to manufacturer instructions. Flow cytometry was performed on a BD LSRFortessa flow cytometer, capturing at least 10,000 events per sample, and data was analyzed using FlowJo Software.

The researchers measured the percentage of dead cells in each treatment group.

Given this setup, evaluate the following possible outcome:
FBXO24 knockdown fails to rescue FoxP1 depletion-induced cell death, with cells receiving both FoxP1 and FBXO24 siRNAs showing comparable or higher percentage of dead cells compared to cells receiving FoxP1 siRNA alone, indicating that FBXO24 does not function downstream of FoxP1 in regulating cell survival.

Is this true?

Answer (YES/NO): NO